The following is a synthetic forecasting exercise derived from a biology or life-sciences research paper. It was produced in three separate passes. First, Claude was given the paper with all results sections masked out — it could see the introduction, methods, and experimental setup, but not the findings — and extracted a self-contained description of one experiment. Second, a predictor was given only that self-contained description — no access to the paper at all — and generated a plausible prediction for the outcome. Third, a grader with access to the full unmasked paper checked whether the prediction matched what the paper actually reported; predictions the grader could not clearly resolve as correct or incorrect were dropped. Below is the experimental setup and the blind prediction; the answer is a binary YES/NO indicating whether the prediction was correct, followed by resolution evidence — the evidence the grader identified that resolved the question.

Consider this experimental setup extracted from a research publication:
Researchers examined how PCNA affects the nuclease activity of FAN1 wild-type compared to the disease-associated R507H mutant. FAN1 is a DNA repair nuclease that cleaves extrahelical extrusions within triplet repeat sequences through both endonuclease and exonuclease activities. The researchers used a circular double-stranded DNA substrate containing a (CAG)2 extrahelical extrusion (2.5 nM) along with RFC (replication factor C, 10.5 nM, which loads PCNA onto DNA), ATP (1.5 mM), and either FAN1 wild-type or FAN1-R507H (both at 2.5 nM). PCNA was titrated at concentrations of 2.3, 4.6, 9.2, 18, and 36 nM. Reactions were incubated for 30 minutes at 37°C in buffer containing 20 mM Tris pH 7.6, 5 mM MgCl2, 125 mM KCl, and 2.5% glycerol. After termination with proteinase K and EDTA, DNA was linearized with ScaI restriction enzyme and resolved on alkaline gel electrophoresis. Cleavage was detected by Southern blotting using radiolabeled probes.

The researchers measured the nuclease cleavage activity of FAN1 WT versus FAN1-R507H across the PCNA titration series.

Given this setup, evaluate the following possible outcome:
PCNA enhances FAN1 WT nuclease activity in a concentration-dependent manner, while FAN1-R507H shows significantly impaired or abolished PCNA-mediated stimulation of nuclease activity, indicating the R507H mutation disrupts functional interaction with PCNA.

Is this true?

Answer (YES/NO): YES